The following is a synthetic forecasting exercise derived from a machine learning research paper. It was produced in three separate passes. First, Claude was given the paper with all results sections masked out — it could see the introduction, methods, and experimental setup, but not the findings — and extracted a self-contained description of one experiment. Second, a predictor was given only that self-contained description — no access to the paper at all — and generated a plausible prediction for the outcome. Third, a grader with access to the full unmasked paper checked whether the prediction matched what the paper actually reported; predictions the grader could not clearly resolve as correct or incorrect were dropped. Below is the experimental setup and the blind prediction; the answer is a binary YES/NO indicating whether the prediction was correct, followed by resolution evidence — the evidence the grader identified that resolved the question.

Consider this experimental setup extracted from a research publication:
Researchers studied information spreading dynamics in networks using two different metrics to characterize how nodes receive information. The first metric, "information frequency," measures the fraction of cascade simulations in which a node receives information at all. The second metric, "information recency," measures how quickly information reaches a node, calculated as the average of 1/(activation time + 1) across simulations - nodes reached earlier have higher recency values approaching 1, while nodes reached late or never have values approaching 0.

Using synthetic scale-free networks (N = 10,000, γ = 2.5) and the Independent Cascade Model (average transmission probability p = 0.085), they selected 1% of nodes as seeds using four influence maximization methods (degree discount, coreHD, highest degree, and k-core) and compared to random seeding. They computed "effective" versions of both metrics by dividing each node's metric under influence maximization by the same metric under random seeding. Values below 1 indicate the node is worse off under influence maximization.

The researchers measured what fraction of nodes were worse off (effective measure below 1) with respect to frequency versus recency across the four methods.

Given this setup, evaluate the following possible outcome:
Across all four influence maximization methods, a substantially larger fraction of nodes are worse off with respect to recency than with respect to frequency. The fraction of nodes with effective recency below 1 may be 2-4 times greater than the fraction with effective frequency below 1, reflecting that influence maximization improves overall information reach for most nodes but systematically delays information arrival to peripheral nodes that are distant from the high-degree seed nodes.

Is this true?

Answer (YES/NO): NO